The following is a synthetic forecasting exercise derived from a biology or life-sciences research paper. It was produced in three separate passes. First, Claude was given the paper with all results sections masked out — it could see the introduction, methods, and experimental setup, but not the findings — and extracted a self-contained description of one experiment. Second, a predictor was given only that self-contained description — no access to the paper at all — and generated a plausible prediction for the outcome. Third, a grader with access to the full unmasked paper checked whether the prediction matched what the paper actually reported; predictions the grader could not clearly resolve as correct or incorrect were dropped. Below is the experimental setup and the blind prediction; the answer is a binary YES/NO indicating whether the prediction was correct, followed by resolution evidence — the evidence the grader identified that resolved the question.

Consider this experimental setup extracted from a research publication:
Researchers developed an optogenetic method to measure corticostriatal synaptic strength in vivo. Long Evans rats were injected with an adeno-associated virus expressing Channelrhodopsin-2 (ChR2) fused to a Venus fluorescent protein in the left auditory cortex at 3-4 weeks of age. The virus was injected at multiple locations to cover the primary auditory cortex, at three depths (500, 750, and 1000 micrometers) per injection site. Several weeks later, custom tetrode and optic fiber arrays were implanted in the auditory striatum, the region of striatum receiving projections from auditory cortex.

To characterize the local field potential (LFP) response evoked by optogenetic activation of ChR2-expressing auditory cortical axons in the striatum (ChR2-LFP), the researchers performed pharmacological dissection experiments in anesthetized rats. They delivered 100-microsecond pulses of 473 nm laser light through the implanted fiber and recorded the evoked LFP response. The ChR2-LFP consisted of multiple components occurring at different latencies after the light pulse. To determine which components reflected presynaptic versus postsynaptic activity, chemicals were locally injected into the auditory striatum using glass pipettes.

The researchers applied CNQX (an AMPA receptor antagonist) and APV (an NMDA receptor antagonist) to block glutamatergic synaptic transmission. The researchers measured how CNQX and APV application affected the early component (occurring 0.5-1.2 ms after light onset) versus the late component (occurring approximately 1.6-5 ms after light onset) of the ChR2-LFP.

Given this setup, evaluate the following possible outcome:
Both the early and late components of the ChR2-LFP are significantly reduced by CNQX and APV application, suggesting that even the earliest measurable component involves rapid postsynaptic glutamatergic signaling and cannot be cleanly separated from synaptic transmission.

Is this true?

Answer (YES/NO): NO